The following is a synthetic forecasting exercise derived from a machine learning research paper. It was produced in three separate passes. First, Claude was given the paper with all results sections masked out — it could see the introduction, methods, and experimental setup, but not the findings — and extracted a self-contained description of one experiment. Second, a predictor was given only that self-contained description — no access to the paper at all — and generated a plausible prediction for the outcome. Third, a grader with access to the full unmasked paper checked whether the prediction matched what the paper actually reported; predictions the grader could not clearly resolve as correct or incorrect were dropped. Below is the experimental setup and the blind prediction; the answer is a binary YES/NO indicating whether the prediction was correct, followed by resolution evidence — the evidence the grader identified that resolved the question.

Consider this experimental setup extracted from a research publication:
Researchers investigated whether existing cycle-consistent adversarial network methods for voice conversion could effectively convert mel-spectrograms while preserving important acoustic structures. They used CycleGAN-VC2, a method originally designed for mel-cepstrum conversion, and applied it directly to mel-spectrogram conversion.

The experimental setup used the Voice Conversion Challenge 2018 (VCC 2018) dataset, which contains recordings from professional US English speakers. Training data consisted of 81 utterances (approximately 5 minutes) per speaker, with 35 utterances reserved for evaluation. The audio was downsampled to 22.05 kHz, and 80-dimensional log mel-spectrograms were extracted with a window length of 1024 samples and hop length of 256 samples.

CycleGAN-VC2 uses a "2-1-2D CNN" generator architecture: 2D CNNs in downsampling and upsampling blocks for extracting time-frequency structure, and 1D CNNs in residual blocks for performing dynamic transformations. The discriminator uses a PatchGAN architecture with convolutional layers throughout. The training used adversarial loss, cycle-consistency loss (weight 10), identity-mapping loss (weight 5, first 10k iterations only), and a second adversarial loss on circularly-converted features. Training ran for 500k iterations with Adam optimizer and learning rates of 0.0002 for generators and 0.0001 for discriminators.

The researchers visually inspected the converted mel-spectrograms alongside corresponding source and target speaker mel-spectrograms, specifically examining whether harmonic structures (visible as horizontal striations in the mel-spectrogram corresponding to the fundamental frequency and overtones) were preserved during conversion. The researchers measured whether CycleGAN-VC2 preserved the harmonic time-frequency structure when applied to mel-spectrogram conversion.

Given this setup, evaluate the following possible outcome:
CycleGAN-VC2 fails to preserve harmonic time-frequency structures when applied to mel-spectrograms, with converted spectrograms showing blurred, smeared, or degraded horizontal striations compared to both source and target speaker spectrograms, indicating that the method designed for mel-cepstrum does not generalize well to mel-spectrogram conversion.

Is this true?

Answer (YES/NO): YES